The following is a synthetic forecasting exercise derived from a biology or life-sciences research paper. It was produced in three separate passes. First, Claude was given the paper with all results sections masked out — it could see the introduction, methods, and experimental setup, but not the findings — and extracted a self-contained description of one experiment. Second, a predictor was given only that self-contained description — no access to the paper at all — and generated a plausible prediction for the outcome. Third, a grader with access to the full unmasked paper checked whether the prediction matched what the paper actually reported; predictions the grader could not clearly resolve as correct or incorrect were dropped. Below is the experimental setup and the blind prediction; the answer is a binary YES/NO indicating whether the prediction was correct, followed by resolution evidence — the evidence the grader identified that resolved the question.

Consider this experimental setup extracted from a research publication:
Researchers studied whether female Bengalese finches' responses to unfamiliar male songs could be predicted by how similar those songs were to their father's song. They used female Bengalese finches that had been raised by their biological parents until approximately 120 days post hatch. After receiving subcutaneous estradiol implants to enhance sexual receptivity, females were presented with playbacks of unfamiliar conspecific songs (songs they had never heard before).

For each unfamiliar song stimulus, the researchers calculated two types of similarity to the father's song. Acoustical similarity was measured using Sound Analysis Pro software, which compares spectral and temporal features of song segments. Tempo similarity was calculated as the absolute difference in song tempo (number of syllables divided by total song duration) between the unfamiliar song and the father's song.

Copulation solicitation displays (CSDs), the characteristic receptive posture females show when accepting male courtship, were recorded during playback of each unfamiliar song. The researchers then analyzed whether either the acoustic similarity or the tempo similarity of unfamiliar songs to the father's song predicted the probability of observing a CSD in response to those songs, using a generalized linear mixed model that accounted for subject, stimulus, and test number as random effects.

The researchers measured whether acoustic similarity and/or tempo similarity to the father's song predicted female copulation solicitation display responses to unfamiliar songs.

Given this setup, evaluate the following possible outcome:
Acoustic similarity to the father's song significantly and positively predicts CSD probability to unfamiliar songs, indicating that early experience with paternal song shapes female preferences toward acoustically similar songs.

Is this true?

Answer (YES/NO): NO